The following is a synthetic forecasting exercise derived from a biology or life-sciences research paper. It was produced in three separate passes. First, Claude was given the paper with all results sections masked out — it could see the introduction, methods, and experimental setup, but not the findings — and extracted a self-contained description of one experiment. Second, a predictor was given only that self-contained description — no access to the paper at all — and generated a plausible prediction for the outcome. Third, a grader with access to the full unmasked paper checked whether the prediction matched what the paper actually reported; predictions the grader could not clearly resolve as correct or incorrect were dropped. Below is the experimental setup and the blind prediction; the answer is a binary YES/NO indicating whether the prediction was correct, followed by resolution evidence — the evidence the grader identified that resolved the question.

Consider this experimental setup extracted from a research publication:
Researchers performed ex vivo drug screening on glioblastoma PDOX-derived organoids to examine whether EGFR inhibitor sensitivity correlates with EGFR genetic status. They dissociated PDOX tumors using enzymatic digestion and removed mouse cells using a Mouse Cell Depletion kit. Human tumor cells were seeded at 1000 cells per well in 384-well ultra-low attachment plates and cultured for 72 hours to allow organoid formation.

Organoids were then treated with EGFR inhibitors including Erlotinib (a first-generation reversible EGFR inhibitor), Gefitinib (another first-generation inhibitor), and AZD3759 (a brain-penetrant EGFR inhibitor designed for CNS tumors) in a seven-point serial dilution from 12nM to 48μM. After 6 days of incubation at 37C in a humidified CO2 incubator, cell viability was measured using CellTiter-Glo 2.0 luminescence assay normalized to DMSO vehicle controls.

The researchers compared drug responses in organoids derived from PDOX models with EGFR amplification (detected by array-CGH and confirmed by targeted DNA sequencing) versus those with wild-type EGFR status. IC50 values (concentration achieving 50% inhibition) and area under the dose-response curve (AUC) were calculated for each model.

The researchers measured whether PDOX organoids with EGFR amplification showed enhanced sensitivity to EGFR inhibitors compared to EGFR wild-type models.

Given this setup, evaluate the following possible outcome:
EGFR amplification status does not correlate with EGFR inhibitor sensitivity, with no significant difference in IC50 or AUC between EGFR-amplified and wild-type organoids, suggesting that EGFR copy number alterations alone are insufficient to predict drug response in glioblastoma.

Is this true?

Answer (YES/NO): NO